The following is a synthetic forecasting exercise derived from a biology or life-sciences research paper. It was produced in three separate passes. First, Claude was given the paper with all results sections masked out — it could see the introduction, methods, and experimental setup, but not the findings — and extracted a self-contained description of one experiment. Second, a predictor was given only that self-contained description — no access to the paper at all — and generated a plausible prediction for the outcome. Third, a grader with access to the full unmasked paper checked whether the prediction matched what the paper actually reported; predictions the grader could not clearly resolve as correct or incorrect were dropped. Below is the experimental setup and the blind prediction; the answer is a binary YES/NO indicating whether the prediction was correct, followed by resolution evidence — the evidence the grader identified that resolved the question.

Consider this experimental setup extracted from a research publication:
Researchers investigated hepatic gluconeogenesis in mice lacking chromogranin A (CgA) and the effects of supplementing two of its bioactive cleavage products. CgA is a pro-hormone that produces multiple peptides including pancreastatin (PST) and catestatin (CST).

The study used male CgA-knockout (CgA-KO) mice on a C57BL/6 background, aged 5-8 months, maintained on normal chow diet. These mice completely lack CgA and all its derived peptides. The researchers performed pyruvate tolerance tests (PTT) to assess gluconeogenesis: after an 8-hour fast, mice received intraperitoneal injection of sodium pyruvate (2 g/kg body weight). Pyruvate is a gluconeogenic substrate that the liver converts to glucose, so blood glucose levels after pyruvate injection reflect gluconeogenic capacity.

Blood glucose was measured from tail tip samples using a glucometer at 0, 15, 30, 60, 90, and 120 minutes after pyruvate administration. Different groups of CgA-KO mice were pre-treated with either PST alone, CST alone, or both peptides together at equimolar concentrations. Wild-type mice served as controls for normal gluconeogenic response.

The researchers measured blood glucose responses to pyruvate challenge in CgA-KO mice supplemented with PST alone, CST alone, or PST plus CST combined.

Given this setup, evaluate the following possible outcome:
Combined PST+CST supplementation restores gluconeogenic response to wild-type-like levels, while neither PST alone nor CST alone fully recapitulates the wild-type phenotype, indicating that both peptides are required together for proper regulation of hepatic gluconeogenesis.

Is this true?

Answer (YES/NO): NO